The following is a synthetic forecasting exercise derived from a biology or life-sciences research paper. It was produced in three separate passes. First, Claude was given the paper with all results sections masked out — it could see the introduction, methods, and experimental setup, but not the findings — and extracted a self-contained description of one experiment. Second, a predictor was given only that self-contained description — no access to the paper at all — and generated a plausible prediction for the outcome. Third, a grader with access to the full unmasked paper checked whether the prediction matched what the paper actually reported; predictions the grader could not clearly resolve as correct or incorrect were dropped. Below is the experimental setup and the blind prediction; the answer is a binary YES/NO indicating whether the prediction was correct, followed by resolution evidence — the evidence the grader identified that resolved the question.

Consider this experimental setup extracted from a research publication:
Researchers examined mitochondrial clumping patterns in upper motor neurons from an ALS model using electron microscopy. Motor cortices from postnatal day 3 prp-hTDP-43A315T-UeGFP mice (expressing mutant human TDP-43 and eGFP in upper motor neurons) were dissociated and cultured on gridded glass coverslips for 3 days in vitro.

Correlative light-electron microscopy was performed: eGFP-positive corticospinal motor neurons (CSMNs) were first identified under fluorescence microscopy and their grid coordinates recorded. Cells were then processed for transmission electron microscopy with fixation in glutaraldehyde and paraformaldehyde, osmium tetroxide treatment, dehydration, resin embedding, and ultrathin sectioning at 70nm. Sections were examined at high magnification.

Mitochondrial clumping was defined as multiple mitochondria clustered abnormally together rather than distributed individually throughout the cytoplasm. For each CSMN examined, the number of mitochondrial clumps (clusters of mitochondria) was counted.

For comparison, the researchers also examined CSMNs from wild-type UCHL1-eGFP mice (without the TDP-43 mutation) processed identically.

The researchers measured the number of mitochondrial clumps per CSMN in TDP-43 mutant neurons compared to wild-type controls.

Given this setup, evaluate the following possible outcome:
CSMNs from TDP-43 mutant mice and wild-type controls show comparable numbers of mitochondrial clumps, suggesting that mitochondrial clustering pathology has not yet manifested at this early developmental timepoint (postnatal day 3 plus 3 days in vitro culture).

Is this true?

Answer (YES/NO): NO